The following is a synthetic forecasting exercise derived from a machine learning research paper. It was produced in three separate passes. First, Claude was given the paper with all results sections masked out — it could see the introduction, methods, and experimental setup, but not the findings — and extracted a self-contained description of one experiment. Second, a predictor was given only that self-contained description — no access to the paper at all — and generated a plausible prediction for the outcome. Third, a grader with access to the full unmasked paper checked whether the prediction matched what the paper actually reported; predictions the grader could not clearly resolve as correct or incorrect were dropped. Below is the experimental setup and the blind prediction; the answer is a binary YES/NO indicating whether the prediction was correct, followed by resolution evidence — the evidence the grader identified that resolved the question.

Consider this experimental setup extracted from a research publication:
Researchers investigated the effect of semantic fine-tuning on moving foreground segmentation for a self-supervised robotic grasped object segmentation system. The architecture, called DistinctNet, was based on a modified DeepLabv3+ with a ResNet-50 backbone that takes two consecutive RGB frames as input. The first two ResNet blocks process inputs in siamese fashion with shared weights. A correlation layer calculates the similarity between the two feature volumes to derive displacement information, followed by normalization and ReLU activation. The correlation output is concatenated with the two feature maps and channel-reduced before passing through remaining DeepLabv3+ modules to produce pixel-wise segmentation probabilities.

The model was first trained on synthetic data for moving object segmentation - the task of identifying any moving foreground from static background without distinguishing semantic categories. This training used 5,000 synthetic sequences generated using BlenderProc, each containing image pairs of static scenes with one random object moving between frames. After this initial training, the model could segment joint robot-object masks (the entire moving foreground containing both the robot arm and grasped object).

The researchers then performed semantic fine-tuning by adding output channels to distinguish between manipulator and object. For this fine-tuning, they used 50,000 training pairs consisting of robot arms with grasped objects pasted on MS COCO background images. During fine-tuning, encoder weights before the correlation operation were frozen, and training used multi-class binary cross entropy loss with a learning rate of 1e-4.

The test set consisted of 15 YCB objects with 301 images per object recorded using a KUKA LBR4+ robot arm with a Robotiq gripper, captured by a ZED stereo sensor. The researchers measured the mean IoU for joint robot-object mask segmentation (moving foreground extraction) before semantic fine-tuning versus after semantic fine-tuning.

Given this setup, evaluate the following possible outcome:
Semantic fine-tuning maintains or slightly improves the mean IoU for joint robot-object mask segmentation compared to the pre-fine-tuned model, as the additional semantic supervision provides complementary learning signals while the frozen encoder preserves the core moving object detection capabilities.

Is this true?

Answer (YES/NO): NO